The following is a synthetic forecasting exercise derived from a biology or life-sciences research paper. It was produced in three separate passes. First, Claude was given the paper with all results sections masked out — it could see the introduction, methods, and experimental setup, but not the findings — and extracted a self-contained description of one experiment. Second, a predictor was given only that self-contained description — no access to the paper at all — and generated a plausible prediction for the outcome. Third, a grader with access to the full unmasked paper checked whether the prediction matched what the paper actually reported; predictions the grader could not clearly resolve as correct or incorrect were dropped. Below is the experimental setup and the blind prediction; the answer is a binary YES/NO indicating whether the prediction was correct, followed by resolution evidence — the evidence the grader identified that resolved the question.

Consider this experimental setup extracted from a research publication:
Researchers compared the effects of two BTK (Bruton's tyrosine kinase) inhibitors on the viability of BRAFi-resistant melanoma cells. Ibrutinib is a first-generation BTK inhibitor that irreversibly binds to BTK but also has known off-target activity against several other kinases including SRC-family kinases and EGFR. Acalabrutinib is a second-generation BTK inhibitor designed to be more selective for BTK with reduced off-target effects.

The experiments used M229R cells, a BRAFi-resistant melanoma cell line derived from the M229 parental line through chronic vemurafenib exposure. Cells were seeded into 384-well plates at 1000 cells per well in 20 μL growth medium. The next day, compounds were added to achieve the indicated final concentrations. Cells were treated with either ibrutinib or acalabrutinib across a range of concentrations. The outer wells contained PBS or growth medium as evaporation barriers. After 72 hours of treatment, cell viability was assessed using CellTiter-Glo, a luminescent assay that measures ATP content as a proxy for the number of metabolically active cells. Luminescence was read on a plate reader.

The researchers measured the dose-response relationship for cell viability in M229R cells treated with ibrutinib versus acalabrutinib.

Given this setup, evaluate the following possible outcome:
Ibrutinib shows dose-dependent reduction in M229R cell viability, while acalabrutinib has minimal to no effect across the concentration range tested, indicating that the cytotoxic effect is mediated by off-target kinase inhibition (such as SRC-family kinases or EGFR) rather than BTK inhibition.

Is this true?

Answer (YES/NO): NO